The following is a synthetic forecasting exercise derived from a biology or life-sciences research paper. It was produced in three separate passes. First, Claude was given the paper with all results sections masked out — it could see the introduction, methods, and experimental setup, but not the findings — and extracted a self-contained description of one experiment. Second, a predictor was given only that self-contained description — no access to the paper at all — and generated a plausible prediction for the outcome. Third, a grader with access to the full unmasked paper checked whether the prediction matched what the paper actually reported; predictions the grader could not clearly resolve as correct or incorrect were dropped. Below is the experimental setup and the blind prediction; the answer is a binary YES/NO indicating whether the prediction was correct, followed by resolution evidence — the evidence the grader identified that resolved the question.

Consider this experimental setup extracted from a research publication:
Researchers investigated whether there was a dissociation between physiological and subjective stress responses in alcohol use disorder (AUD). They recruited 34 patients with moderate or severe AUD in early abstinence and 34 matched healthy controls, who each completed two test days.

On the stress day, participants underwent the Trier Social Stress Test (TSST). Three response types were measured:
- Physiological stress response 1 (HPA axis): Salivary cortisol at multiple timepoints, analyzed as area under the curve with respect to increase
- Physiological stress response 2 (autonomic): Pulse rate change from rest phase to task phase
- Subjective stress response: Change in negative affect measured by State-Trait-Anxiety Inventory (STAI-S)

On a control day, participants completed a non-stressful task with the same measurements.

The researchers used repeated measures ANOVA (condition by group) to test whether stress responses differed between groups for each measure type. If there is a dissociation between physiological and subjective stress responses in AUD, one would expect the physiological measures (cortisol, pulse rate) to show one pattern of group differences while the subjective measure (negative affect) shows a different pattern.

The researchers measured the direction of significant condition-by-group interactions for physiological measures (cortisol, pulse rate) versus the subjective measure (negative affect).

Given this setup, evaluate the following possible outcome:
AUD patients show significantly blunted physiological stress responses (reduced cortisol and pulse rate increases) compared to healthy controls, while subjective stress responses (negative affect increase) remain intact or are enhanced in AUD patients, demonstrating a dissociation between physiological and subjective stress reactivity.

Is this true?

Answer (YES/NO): YES